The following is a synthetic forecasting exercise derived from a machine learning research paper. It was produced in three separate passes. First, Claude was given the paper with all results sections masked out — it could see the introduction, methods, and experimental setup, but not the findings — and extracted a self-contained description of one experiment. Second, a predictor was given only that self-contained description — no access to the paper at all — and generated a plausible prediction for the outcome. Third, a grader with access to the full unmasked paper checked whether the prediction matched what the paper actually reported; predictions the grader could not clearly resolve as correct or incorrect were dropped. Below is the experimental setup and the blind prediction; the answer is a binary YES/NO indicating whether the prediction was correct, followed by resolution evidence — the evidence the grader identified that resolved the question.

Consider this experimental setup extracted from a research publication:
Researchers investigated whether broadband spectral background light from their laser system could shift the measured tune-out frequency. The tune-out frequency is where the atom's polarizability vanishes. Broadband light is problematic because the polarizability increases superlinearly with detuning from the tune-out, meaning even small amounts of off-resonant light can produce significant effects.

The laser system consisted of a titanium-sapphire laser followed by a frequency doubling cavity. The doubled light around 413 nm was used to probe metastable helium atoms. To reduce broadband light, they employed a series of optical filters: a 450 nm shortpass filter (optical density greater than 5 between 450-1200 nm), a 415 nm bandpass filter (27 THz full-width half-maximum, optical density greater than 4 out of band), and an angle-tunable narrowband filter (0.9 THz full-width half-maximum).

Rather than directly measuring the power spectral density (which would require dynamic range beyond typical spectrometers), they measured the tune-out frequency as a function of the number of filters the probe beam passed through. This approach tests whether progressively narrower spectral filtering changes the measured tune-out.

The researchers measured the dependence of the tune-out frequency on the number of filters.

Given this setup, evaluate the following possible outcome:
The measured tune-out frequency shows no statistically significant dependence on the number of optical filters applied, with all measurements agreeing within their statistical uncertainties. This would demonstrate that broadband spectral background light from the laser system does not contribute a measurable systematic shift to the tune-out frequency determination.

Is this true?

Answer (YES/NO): YES